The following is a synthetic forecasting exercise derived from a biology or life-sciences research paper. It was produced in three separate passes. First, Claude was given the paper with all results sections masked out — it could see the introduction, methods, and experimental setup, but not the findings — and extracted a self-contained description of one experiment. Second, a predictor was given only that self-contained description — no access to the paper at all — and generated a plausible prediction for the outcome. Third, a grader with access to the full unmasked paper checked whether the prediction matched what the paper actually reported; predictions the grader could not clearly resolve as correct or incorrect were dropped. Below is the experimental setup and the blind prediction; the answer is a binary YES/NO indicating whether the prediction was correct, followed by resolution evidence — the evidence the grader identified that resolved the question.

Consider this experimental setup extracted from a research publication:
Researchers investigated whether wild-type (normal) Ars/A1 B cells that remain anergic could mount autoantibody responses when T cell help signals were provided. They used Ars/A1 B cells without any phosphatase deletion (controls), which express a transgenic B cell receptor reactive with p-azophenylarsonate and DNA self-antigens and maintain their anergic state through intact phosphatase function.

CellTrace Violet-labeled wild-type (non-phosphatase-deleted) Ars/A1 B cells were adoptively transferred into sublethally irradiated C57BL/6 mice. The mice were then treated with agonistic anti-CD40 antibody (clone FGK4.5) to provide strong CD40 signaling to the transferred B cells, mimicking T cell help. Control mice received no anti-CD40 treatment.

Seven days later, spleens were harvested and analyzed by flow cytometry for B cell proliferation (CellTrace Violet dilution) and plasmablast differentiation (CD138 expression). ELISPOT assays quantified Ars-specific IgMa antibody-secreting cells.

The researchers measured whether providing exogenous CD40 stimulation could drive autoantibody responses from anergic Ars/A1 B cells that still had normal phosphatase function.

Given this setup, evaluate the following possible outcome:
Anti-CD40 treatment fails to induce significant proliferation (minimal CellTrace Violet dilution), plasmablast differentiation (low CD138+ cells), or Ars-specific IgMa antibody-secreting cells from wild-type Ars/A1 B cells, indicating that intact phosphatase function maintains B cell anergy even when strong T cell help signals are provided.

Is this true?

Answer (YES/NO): NO